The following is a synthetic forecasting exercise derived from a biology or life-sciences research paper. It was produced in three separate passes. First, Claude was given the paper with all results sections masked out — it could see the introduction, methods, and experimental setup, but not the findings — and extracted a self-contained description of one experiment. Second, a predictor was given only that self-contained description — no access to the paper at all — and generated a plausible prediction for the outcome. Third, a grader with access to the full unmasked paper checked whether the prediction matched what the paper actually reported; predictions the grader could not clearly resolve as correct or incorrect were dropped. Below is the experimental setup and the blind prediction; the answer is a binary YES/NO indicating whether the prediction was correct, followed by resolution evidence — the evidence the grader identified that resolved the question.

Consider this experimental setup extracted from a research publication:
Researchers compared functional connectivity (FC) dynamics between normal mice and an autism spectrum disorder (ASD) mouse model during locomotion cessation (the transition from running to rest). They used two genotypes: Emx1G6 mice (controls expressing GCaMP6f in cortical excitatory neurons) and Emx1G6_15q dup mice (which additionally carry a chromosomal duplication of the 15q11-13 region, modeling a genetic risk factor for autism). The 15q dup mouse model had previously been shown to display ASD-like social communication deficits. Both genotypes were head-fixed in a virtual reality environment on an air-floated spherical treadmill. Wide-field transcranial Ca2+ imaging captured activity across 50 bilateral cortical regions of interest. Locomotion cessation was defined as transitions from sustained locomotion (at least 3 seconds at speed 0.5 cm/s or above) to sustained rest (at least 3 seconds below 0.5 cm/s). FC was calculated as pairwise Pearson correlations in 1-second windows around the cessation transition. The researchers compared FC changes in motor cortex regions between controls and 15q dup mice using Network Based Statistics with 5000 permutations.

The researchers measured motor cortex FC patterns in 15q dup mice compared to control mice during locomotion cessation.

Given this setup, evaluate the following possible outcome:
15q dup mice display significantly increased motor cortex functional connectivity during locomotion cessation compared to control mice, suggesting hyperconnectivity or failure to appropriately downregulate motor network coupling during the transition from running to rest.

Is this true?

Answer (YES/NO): YES